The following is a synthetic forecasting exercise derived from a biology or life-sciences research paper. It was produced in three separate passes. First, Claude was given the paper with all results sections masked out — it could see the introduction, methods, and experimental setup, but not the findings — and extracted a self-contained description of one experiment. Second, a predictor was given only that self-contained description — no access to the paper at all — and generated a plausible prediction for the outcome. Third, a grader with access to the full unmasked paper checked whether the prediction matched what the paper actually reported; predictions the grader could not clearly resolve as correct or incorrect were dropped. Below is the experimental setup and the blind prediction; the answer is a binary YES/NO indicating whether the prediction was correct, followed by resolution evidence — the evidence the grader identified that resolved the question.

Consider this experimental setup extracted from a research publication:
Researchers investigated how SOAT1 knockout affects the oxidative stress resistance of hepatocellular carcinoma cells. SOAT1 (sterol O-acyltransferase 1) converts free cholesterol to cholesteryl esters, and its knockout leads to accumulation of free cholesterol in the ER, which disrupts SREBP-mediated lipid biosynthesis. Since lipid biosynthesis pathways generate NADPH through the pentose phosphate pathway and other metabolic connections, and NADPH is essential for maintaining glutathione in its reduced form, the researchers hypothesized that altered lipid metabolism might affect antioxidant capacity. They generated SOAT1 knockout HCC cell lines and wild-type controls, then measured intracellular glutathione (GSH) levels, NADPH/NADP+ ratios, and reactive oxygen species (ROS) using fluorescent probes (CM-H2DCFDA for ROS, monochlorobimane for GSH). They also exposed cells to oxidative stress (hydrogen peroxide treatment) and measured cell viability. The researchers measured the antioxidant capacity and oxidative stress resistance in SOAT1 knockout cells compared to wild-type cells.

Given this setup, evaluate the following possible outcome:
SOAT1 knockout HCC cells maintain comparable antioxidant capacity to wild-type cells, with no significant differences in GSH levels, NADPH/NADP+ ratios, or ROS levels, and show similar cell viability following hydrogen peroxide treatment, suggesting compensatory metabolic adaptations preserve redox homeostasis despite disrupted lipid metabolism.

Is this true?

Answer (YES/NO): NO